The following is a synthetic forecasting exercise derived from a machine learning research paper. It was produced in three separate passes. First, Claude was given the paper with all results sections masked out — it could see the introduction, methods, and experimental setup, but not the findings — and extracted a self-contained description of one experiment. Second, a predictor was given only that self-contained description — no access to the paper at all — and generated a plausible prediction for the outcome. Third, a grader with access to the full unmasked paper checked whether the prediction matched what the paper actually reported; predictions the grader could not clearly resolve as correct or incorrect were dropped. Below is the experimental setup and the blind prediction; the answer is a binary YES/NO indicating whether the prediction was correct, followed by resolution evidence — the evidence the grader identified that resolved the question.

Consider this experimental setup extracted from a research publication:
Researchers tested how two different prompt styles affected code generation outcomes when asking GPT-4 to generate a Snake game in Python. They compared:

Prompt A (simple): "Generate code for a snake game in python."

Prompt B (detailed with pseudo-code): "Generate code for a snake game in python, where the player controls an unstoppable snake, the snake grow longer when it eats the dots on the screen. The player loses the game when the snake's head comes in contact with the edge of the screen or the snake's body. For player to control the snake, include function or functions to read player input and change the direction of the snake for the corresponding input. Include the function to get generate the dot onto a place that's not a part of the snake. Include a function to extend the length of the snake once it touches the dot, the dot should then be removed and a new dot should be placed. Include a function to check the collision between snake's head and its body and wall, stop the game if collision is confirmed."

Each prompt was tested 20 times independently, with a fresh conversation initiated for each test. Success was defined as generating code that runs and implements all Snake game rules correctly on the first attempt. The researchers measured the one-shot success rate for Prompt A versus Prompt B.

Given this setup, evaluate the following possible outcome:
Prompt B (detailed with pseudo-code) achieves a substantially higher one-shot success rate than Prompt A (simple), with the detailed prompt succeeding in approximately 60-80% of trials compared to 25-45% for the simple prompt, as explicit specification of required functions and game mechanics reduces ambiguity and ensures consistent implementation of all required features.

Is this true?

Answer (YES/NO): NO